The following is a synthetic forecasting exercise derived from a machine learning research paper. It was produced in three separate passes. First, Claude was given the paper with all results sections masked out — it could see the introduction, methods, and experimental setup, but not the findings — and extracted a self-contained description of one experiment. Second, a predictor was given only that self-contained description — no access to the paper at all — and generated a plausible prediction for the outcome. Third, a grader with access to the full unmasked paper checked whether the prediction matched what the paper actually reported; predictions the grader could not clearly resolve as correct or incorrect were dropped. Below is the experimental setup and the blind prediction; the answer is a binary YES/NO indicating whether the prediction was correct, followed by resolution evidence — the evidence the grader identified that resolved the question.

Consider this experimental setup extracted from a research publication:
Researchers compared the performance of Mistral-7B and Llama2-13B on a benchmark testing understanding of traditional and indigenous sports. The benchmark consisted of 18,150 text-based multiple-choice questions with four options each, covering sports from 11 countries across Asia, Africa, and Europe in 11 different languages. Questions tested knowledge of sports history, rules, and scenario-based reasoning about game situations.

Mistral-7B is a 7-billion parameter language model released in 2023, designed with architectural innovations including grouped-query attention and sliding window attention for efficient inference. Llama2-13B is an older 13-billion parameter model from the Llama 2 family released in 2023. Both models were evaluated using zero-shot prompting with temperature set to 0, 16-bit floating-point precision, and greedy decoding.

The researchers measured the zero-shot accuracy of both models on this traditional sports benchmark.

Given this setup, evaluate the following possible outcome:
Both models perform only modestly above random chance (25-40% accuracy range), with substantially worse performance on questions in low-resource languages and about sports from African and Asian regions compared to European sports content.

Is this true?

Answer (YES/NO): NO